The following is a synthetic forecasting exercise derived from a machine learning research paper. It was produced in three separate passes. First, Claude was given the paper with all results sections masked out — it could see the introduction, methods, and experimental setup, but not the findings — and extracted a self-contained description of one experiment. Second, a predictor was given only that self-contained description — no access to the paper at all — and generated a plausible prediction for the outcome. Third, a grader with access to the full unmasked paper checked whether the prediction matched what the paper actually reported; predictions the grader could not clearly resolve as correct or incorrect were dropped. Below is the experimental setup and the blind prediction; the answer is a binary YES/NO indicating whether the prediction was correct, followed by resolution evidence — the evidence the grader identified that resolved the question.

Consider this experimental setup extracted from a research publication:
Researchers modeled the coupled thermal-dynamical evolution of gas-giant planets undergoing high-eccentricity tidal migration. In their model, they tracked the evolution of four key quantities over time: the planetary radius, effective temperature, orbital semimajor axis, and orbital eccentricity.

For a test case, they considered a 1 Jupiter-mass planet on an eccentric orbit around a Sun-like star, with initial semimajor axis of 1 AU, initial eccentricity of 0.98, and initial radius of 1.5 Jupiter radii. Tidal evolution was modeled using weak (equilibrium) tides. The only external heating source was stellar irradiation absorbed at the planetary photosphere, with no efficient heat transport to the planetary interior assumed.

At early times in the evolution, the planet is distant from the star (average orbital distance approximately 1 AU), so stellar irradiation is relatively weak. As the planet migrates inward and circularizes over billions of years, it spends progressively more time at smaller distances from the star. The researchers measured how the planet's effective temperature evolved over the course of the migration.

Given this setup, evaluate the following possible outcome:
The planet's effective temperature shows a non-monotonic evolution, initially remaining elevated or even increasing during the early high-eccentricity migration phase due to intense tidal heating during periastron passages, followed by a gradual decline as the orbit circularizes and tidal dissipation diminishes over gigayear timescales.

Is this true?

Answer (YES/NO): NO